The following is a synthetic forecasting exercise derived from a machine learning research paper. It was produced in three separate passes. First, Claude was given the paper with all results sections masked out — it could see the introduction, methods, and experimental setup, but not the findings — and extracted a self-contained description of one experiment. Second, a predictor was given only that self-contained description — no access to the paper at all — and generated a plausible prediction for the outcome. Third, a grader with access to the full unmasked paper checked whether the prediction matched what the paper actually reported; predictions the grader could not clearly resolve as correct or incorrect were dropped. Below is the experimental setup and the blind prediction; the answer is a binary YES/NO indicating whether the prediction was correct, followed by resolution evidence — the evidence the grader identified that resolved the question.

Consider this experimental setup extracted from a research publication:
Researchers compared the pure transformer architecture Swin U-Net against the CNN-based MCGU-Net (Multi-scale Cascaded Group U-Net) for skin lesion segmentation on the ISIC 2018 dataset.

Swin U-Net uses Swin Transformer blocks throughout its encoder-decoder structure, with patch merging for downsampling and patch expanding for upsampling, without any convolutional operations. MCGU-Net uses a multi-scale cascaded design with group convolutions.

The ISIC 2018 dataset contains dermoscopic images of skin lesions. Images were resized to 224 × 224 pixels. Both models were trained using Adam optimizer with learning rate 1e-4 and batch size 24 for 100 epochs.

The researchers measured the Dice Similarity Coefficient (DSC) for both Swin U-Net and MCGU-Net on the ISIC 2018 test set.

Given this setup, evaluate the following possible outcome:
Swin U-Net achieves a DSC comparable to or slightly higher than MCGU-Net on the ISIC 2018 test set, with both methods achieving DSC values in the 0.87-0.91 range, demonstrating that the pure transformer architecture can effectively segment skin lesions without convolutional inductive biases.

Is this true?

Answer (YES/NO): YES